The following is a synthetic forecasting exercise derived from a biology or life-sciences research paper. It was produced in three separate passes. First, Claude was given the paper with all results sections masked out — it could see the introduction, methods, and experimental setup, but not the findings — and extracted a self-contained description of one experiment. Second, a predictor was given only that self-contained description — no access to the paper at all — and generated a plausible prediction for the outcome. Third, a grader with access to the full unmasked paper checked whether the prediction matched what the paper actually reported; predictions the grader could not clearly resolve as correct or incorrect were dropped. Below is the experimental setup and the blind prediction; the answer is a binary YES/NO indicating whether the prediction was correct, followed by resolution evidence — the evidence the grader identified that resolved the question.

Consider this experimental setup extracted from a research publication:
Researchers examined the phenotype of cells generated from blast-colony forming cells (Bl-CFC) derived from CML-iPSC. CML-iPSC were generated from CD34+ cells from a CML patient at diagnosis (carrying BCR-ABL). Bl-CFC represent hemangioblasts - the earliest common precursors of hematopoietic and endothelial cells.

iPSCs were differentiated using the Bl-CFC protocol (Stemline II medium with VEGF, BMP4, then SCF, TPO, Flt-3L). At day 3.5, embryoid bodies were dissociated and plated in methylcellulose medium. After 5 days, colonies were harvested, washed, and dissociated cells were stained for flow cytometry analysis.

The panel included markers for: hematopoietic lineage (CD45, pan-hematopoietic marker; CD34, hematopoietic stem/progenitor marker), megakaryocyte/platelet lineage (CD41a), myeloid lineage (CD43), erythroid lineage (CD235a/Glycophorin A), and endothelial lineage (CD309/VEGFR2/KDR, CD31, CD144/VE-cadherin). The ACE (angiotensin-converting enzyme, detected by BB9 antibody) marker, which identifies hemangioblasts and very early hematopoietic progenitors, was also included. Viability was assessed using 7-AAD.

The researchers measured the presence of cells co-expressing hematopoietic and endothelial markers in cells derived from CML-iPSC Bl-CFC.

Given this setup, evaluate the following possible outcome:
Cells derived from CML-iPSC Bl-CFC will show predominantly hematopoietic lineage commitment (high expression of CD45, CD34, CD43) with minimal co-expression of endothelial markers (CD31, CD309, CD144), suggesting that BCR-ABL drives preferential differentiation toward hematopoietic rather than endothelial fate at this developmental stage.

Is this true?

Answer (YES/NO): NO